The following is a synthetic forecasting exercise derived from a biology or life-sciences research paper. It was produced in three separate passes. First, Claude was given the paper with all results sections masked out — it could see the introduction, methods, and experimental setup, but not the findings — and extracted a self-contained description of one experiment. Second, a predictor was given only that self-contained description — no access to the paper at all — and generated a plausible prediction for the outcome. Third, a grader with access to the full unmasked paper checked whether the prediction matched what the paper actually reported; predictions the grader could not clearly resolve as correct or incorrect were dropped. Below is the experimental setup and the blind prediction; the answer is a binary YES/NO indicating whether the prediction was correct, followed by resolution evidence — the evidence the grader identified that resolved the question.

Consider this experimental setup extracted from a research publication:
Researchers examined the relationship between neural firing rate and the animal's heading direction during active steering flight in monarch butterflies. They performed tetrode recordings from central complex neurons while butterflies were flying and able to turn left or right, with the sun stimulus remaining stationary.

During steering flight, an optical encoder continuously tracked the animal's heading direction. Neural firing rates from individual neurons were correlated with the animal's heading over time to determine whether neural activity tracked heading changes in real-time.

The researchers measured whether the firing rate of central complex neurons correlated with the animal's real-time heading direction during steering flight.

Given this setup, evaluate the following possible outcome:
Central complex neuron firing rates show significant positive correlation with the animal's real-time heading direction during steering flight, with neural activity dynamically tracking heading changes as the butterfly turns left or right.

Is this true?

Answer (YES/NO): NO